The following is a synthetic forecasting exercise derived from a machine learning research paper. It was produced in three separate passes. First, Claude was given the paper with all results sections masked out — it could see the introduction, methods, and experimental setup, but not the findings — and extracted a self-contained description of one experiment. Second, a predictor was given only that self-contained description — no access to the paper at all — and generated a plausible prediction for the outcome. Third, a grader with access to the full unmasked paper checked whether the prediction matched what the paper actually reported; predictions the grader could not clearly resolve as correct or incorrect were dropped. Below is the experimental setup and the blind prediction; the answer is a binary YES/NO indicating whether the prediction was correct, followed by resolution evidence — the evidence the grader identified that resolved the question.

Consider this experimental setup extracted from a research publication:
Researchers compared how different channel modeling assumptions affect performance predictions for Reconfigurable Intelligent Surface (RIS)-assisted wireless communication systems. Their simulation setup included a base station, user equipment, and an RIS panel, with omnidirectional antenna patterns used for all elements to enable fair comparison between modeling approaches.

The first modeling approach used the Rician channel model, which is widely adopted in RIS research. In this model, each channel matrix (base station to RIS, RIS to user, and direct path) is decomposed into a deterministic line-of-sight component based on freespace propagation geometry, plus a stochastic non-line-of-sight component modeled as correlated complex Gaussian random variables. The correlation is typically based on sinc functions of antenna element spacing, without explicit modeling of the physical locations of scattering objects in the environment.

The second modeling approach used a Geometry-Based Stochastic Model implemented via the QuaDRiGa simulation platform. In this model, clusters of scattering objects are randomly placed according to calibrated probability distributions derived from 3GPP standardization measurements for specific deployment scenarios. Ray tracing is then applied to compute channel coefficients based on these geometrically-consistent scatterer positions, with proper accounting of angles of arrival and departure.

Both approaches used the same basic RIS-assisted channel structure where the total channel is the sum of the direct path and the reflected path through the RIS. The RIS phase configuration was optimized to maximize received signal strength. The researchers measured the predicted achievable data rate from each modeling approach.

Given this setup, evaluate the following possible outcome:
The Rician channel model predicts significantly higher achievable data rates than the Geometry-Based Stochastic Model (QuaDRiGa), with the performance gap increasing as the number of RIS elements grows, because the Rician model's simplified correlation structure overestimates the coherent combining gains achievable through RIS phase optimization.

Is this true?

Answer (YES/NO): NO